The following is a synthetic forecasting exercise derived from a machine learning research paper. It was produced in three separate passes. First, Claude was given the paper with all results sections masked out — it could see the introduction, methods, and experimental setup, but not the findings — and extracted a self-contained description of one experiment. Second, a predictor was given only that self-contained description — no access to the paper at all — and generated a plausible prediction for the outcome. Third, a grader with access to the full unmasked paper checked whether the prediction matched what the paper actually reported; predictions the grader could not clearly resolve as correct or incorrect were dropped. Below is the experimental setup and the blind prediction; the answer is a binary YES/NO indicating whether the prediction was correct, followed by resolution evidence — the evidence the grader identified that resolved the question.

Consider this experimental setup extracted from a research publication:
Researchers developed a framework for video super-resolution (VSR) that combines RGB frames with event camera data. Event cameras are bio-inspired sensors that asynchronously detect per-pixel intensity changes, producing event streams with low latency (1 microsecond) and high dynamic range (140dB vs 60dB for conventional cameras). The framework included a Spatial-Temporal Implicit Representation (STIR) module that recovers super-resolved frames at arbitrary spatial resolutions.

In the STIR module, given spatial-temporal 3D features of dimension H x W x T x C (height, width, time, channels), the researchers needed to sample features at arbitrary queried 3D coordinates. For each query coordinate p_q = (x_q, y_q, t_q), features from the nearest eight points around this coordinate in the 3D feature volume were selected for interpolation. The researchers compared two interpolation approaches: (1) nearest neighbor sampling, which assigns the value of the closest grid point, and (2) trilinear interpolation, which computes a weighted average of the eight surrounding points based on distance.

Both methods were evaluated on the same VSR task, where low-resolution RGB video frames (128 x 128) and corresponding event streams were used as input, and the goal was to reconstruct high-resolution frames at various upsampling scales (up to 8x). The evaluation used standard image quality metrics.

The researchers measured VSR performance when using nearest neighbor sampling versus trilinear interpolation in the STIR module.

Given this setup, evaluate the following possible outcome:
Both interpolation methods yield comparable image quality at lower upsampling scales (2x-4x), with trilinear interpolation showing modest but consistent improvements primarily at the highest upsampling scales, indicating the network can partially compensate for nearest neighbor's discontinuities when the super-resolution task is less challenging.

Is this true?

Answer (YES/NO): NO